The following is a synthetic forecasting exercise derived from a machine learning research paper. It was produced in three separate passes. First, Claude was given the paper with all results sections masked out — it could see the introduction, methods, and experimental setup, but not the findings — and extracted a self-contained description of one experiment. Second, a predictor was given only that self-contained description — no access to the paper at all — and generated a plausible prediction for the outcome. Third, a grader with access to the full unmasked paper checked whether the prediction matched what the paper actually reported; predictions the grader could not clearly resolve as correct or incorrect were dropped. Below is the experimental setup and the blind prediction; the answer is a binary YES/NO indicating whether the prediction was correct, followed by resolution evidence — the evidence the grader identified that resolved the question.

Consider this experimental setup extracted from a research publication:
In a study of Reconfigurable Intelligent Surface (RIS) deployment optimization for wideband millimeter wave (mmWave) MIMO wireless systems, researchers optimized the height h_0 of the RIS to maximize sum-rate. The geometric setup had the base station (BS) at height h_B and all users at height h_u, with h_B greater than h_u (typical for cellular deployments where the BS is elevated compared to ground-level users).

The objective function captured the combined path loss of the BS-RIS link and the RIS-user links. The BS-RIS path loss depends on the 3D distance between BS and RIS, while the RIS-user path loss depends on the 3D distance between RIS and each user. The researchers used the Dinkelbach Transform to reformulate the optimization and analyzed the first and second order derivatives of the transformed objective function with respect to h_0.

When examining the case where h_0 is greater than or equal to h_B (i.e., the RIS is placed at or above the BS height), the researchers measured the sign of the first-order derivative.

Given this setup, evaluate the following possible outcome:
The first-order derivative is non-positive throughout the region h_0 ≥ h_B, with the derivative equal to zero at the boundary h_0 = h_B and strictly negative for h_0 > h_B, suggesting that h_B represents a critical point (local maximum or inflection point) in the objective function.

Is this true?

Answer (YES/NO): NO